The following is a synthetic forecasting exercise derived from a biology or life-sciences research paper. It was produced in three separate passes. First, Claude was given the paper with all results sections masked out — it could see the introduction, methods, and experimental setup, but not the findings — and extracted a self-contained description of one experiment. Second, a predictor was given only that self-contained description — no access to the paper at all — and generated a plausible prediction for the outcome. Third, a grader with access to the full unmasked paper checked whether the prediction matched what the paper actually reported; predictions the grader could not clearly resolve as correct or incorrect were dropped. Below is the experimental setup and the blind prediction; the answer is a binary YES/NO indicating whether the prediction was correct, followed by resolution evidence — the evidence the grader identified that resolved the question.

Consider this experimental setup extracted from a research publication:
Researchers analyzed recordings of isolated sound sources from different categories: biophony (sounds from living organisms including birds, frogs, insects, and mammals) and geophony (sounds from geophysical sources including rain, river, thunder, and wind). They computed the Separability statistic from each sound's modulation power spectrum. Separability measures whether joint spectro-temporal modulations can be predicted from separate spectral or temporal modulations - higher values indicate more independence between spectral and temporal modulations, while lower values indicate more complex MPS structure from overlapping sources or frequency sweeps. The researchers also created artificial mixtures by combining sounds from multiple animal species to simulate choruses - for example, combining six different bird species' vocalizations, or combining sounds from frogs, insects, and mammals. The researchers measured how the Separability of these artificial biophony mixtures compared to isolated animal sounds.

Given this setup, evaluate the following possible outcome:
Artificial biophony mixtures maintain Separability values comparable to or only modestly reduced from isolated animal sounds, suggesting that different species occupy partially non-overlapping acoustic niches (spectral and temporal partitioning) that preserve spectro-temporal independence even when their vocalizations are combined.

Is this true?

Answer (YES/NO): NO